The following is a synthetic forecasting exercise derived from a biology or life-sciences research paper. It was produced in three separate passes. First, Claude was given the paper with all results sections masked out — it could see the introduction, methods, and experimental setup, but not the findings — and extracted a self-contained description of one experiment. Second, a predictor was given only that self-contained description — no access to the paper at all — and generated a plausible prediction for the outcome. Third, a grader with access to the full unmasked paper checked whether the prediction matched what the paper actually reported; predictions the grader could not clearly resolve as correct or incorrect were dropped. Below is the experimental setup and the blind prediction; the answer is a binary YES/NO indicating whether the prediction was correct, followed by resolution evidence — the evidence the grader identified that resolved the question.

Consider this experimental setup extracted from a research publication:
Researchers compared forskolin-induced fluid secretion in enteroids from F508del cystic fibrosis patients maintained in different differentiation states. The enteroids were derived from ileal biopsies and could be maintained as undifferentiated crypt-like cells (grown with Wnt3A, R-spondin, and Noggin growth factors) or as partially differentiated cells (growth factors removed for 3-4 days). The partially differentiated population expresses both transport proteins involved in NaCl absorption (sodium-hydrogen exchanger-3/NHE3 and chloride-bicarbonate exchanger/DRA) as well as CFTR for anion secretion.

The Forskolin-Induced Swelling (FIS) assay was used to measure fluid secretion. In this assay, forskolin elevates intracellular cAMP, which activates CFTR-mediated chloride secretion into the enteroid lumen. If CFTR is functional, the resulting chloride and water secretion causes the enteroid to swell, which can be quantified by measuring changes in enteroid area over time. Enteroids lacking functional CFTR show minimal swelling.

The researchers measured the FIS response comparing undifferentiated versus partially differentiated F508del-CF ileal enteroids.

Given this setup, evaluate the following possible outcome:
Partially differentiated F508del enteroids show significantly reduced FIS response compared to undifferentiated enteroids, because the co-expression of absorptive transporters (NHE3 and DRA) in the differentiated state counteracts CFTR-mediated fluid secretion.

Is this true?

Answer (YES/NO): NO